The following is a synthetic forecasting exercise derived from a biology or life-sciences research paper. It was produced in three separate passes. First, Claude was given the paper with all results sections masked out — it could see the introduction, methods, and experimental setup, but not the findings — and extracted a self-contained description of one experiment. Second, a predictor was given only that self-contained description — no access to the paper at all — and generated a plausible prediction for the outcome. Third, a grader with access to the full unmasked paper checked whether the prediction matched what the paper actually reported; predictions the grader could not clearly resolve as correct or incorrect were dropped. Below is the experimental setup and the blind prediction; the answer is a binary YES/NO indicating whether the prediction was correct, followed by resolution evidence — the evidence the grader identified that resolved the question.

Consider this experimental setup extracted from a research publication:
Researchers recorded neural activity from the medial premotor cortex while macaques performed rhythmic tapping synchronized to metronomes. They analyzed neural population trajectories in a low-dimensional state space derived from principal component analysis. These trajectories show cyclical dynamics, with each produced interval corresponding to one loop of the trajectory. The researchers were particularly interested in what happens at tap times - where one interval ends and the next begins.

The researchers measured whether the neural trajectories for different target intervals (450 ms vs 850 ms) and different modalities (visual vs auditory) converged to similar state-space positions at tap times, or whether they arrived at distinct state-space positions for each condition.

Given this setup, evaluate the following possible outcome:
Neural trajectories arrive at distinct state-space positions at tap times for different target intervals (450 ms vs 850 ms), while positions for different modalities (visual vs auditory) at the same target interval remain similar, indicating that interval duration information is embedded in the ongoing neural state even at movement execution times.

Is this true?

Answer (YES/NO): NO